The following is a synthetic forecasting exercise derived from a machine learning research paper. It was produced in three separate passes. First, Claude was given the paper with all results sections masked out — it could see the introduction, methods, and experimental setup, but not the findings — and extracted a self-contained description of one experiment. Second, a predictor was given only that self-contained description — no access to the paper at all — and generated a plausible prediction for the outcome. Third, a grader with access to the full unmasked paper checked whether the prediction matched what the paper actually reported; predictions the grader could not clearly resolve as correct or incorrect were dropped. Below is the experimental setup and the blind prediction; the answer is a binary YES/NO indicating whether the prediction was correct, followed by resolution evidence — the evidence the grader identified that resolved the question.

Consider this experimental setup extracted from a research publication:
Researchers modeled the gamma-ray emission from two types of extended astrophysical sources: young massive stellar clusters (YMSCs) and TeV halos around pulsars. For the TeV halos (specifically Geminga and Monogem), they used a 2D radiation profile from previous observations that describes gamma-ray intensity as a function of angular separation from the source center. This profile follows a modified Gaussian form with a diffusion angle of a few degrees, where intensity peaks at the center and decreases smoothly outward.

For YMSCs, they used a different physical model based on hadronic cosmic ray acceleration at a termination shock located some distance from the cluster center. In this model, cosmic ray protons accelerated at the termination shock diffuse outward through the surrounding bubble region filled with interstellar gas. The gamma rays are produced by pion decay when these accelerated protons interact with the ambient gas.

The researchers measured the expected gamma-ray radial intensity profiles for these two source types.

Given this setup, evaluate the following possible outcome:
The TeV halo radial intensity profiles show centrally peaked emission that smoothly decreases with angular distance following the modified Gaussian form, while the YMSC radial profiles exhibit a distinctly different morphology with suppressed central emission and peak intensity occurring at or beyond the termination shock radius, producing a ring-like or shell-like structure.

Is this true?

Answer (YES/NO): YES